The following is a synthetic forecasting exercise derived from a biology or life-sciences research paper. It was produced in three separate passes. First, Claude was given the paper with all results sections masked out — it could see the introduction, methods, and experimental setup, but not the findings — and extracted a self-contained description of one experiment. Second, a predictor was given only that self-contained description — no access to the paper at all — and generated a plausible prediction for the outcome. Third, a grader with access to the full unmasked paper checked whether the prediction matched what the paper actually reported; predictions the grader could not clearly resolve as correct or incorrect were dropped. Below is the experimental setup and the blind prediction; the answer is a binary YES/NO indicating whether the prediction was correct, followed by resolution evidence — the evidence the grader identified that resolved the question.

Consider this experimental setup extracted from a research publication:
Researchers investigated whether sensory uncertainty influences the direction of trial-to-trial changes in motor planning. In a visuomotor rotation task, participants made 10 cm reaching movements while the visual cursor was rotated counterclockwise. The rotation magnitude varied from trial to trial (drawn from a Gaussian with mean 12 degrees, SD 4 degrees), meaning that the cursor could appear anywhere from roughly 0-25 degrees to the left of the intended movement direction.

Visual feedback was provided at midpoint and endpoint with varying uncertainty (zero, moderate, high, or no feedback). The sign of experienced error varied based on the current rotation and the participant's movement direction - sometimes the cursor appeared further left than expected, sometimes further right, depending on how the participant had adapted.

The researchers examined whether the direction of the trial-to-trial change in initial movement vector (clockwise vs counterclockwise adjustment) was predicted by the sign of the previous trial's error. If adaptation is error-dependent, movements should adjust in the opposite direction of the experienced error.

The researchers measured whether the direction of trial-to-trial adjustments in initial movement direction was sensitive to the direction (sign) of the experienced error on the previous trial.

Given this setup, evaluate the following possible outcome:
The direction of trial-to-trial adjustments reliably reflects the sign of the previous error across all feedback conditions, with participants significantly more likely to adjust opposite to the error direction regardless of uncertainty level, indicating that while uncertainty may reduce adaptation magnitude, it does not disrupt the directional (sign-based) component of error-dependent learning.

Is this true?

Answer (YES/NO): NO